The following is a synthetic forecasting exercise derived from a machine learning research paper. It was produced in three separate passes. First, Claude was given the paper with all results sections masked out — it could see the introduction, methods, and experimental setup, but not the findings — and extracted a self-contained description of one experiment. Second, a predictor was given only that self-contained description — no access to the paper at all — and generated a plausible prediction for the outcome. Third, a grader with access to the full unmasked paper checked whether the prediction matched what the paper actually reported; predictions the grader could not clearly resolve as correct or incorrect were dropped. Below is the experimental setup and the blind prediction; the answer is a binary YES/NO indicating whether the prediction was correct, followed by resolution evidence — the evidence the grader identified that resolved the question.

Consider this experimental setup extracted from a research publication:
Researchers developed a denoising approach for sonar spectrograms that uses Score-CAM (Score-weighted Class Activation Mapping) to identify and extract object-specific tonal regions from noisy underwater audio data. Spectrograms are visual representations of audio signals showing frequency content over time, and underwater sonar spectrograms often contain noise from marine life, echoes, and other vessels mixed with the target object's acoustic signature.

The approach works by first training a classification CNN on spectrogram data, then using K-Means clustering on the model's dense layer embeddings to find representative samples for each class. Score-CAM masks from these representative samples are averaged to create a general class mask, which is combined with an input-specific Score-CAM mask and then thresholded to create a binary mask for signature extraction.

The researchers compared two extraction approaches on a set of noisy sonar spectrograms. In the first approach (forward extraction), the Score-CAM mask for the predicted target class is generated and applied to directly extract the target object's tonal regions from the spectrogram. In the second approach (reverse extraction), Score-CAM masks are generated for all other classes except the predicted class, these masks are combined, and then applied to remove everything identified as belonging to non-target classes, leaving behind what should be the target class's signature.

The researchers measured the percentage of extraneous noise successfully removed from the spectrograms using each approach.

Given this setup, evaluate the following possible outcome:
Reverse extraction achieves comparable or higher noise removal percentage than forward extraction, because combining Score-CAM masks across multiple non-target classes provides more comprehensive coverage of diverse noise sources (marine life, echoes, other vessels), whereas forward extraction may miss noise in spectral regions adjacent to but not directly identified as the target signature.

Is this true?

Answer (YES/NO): NO